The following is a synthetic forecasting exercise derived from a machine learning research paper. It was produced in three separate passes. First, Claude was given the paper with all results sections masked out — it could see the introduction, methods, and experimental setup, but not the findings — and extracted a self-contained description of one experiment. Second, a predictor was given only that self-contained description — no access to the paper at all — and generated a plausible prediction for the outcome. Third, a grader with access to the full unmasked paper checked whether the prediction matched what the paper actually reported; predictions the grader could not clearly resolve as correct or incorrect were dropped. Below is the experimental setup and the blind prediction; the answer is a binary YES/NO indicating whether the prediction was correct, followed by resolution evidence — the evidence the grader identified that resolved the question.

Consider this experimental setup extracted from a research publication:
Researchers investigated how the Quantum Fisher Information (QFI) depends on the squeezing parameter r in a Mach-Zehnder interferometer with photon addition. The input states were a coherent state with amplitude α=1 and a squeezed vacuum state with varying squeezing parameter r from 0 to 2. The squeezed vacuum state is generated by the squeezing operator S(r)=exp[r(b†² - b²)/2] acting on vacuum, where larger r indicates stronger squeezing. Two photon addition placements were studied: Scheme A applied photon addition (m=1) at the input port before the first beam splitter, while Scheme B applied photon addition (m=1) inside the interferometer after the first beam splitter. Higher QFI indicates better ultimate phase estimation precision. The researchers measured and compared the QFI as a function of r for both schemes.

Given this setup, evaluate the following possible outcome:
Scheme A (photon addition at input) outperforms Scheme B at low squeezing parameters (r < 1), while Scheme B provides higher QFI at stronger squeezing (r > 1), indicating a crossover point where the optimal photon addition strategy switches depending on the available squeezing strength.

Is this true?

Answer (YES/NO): NO